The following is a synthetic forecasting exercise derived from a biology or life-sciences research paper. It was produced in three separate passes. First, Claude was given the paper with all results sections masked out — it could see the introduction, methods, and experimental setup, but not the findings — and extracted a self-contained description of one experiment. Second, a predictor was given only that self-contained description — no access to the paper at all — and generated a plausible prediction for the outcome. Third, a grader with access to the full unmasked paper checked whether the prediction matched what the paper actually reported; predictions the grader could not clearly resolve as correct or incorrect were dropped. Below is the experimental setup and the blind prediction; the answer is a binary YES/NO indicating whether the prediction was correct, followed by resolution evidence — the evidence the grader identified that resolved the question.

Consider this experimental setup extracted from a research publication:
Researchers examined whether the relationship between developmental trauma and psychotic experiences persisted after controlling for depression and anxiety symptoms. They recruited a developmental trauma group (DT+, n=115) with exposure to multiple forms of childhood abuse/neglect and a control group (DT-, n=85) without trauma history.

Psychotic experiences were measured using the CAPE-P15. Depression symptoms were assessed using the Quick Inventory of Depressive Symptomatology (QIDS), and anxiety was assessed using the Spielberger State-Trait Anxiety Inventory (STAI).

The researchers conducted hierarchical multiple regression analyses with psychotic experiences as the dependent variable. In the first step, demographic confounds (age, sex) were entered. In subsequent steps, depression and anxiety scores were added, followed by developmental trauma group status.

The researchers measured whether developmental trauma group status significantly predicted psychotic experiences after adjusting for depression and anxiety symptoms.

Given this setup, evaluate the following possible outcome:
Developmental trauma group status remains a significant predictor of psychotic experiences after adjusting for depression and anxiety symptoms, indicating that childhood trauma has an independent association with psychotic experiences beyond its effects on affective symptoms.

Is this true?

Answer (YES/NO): YES